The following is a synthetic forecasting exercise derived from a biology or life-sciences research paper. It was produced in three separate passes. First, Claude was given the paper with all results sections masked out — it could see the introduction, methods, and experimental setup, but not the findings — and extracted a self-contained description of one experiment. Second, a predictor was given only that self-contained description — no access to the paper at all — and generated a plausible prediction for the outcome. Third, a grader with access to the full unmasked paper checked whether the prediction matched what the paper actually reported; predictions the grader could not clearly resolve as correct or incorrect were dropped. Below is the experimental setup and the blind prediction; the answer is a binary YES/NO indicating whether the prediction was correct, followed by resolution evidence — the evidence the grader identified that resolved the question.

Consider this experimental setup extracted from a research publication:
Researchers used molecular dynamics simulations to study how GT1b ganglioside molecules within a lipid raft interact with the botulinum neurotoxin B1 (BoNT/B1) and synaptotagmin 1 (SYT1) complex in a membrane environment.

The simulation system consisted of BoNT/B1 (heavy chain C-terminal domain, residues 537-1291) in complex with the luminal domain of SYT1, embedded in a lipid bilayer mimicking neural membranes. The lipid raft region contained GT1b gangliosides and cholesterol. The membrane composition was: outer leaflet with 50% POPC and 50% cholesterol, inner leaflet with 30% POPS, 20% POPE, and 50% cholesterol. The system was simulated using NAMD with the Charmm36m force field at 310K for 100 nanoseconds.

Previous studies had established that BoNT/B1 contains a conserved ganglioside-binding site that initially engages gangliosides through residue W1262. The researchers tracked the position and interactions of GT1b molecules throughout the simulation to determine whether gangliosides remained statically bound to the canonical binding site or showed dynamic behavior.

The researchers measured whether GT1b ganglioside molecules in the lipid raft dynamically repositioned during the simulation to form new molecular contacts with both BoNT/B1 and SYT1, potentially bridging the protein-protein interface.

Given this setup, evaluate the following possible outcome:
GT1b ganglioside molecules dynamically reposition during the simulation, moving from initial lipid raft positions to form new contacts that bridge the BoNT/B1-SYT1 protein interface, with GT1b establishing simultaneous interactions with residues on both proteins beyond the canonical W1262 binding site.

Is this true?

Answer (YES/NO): YES